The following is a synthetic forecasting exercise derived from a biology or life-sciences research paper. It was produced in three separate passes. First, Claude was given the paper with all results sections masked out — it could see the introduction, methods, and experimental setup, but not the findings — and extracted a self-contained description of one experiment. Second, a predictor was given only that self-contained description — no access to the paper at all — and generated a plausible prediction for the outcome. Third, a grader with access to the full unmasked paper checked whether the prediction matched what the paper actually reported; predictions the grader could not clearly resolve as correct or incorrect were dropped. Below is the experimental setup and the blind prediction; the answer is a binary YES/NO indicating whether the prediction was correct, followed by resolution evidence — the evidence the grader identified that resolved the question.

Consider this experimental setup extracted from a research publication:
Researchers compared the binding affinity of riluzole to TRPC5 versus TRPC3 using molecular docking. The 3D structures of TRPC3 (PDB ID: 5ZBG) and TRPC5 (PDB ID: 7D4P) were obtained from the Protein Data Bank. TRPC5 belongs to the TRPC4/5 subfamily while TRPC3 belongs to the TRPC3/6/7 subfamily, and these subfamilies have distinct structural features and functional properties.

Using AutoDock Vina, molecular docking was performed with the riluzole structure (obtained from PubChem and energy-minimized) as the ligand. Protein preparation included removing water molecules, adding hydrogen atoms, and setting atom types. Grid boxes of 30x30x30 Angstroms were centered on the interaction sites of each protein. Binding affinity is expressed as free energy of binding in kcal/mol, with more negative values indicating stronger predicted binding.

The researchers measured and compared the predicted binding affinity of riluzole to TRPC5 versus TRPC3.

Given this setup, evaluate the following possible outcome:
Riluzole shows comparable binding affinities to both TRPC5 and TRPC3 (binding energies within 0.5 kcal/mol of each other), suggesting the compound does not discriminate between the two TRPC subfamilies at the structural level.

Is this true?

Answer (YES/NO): NO